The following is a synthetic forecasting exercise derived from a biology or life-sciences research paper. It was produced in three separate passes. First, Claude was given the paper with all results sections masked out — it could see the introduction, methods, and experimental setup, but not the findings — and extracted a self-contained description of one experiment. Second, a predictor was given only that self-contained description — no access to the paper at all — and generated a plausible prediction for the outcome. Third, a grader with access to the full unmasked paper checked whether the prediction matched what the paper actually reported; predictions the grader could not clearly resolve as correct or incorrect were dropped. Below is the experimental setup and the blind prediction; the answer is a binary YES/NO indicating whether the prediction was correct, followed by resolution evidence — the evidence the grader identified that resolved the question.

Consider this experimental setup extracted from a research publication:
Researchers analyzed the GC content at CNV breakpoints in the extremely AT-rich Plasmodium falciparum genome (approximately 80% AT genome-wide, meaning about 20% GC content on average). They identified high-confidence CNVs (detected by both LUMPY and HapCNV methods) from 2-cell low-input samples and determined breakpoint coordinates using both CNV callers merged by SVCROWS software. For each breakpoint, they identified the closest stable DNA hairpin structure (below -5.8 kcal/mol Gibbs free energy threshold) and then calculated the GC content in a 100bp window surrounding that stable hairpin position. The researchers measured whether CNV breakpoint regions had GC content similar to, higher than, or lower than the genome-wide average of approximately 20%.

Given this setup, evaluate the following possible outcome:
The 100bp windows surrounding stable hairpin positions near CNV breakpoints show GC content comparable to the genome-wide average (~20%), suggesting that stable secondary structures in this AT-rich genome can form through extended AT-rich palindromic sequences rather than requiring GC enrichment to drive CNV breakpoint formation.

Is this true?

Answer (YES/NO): NO